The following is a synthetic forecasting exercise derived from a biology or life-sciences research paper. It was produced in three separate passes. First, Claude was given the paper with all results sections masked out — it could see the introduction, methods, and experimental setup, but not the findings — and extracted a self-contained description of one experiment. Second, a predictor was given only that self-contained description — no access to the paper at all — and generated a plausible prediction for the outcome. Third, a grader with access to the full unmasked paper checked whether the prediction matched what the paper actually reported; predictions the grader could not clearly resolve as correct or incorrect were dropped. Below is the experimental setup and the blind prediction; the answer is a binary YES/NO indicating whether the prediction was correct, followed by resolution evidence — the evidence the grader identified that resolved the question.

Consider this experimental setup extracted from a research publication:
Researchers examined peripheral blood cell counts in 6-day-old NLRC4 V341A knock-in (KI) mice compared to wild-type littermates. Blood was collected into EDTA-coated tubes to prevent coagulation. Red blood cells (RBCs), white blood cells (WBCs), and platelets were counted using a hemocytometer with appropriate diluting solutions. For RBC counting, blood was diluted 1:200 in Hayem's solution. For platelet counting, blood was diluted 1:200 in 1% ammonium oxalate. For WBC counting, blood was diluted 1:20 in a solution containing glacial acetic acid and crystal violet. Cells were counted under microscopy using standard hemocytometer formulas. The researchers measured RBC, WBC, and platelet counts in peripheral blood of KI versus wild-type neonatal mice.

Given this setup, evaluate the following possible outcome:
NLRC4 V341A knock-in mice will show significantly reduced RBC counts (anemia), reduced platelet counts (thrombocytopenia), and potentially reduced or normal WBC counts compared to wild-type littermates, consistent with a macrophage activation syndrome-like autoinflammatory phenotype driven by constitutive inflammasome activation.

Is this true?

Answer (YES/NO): YES